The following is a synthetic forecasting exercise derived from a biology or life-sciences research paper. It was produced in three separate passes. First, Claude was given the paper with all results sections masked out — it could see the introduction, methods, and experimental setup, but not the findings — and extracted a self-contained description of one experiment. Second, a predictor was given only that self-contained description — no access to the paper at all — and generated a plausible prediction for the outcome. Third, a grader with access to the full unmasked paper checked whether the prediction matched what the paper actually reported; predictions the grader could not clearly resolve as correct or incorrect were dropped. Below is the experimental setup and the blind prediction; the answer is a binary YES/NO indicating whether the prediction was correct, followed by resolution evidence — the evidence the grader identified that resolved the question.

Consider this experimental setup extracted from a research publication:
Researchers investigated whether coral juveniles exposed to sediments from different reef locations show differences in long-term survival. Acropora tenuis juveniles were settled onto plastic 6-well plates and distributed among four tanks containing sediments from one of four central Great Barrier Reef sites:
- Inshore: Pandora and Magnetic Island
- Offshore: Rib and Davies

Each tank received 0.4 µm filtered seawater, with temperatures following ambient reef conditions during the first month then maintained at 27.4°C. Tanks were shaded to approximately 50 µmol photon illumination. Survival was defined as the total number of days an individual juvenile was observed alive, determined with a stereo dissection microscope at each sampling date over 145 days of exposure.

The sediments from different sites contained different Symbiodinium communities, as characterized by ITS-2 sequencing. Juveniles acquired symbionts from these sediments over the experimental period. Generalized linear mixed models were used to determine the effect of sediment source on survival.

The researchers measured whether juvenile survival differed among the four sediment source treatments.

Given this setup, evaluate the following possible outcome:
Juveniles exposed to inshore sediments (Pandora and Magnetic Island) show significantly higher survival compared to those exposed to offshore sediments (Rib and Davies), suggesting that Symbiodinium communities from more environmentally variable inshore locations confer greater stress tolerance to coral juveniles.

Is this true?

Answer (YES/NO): NO